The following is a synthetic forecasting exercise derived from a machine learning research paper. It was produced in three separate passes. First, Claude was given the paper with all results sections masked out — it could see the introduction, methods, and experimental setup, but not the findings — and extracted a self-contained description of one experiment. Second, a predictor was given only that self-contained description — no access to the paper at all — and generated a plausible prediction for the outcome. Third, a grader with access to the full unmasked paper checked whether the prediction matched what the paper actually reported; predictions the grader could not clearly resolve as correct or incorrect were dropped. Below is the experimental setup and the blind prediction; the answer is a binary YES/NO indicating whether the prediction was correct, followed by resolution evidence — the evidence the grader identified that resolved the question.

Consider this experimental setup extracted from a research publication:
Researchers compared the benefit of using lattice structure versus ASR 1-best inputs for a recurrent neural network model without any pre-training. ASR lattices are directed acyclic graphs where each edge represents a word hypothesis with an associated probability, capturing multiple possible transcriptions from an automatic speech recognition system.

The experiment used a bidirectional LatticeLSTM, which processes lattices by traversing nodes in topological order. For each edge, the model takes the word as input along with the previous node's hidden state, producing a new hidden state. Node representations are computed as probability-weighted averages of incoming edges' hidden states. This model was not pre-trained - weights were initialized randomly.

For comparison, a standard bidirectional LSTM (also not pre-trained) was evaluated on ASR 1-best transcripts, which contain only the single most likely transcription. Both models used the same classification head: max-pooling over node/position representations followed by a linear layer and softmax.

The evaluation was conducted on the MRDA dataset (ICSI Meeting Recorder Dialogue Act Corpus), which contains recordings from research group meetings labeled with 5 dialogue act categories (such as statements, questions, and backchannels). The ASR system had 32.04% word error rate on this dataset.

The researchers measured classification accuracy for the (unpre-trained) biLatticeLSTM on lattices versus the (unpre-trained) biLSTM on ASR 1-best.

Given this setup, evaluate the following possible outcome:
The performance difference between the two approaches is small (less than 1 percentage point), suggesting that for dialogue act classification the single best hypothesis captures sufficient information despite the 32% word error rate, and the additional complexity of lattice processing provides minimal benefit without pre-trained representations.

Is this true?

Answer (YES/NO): NO